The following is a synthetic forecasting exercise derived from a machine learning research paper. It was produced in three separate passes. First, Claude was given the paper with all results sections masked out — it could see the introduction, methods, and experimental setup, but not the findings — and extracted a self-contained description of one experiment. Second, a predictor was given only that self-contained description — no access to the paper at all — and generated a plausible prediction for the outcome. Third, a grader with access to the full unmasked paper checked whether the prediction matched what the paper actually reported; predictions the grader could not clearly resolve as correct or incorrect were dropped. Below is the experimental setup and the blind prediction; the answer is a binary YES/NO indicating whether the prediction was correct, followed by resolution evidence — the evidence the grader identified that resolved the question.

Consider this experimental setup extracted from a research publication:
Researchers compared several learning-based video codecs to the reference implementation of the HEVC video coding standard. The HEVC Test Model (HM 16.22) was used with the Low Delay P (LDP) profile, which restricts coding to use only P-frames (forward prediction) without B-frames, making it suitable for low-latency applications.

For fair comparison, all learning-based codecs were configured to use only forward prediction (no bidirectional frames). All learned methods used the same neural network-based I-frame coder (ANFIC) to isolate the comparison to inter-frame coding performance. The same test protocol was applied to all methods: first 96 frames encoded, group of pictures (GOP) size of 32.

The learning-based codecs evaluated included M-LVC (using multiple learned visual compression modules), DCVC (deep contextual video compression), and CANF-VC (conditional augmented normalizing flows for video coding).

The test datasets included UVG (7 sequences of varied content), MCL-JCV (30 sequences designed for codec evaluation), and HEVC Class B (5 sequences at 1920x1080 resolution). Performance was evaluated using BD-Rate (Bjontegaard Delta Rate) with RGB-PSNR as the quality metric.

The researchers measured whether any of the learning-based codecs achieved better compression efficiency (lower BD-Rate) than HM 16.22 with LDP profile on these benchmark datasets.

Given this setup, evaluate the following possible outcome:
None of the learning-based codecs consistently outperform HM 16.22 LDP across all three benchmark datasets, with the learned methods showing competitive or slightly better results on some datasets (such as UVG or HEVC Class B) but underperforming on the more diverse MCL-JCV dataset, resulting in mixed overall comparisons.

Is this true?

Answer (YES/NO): NO